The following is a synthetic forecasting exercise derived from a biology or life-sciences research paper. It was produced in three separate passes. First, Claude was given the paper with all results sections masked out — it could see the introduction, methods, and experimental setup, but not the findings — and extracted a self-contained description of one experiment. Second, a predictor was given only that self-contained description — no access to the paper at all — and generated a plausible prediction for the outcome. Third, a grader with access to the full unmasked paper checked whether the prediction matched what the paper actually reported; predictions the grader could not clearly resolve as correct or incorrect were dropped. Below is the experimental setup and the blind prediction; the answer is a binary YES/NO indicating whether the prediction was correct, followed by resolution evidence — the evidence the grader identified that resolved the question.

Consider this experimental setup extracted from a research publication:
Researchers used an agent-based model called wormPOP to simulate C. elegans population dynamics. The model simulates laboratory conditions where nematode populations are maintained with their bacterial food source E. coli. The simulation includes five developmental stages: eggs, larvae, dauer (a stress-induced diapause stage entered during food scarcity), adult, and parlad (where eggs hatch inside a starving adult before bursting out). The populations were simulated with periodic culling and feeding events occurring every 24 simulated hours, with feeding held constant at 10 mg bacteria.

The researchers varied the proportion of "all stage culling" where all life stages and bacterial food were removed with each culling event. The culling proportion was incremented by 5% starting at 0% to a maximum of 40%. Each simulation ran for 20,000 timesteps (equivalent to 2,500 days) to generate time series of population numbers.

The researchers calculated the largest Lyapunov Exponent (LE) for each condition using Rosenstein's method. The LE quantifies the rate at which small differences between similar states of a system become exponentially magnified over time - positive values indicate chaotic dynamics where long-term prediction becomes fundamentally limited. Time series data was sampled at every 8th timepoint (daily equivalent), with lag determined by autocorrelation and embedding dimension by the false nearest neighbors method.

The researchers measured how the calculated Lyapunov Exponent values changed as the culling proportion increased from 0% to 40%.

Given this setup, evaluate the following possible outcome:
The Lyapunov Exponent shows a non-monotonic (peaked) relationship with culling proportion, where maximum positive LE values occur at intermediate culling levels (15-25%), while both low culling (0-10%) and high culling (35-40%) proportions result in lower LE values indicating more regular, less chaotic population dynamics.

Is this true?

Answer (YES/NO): NO